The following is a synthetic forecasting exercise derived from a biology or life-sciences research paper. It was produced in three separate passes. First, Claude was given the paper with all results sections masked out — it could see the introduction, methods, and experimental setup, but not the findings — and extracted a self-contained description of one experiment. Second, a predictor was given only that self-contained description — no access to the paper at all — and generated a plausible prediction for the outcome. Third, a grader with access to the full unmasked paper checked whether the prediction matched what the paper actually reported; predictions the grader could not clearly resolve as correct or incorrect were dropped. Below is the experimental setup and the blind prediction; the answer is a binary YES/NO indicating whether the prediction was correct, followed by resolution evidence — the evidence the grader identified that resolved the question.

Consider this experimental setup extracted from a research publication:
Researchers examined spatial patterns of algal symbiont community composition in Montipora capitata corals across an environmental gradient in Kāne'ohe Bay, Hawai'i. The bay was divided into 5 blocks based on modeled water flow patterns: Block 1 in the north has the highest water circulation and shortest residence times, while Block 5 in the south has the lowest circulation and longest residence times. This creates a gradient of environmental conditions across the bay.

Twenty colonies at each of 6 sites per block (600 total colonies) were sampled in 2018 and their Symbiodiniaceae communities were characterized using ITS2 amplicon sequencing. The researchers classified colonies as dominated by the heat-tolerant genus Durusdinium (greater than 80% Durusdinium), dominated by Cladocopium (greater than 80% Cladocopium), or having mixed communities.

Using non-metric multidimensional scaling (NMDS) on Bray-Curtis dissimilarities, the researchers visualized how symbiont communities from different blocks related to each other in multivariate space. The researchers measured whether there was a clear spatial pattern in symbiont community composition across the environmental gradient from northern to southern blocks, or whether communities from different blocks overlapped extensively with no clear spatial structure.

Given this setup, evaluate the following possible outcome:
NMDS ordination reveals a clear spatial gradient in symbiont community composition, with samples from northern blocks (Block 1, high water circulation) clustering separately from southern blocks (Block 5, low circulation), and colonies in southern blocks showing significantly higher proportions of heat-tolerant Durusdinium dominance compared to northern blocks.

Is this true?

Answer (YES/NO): NO